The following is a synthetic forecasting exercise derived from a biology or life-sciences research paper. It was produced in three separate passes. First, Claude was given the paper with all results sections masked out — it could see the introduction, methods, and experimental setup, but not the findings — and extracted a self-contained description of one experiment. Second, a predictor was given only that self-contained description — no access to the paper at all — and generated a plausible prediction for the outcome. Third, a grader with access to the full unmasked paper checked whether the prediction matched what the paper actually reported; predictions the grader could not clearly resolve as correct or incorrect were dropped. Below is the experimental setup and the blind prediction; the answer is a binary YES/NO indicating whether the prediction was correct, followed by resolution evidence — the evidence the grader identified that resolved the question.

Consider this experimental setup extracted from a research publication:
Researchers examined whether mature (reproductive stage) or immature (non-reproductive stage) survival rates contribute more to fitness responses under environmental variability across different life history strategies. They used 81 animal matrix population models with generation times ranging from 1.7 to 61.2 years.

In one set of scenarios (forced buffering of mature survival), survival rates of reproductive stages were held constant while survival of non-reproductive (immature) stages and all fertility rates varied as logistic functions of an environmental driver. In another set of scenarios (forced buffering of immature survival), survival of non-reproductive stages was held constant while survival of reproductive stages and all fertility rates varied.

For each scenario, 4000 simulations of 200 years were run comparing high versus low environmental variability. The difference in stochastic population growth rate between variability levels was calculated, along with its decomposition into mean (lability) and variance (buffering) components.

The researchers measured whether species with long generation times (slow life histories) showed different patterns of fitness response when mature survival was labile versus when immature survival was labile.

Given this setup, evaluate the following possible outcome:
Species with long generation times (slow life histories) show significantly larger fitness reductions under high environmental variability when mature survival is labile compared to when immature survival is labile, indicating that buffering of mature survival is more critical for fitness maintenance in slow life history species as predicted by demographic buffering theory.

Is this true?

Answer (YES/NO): YES